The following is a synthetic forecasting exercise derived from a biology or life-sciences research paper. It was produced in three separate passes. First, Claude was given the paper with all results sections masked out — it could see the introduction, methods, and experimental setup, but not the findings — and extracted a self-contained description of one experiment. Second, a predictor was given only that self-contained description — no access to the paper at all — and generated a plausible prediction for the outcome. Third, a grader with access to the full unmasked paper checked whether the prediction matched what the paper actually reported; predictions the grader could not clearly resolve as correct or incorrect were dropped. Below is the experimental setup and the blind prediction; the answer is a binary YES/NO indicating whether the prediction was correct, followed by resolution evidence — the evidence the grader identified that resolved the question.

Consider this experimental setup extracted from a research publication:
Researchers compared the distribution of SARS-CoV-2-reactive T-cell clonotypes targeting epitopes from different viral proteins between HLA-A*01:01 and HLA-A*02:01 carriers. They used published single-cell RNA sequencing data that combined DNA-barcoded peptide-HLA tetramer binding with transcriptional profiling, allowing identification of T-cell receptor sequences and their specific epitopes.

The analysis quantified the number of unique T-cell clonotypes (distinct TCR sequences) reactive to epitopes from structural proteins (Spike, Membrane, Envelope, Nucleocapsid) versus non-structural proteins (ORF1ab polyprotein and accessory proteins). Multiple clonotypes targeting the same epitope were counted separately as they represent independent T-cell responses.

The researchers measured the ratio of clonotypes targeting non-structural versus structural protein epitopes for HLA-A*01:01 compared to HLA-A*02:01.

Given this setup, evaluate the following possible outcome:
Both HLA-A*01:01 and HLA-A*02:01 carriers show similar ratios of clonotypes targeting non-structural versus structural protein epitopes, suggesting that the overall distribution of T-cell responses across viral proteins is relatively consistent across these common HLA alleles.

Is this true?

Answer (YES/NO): NO